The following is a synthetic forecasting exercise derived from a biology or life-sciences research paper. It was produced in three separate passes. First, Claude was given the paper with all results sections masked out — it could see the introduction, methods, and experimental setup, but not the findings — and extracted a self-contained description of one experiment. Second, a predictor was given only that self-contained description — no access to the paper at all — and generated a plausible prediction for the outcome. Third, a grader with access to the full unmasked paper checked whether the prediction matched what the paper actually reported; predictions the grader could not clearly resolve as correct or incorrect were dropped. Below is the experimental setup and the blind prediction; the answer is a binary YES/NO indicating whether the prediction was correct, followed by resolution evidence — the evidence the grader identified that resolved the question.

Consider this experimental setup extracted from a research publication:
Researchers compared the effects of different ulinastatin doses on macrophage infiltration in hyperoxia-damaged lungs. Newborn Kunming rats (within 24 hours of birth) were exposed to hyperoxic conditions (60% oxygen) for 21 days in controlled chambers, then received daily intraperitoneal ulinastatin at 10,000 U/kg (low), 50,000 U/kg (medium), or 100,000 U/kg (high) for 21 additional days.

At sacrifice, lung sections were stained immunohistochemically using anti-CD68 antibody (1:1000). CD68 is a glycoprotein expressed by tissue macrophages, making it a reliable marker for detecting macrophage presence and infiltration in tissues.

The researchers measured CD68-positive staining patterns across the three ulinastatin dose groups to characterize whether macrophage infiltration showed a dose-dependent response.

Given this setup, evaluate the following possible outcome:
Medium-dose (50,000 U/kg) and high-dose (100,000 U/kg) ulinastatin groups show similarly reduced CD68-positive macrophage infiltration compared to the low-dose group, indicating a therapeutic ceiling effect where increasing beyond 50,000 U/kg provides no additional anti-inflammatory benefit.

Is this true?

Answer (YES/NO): NO